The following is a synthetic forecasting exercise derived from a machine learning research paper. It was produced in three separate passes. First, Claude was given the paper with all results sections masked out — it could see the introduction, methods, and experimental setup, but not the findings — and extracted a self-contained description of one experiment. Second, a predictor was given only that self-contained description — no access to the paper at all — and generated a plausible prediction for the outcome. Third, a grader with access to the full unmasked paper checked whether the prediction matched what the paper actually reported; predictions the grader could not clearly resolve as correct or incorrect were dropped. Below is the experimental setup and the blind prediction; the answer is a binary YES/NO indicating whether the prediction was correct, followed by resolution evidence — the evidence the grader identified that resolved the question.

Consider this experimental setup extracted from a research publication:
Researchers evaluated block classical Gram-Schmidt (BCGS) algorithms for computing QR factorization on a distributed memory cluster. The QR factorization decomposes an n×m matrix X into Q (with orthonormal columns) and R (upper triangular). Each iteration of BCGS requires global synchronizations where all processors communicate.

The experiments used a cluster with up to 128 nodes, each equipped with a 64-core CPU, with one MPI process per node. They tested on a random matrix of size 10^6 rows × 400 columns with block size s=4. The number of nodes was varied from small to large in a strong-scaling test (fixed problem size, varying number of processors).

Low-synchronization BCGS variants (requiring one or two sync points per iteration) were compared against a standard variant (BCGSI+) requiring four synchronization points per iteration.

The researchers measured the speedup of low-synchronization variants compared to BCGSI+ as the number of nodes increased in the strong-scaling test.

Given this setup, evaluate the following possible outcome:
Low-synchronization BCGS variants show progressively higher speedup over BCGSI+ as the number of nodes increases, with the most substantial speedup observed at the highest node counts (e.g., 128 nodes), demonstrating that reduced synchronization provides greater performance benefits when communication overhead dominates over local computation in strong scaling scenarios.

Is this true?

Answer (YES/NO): YES